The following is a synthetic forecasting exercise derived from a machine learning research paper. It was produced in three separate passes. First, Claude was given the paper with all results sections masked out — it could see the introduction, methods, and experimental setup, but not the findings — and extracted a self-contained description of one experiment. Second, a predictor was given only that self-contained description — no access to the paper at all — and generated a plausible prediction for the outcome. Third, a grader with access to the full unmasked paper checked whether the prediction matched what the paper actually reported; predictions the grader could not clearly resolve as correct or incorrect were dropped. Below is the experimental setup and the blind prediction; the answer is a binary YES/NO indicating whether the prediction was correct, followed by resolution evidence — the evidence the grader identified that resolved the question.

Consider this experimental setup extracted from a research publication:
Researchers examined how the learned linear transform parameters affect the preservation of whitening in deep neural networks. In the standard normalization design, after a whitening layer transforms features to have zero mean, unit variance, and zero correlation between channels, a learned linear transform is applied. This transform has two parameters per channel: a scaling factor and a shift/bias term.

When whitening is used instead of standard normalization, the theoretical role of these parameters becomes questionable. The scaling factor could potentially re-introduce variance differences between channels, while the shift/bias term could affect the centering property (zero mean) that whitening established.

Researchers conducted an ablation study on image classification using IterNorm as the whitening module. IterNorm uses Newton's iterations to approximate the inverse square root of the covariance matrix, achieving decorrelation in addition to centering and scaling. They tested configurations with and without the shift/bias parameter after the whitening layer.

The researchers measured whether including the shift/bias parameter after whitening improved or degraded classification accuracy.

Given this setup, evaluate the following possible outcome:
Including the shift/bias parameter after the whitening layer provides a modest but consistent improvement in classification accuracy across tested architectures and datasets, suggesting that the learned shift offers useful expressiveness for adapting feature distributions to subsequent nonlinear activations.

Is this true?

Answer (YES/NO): NO